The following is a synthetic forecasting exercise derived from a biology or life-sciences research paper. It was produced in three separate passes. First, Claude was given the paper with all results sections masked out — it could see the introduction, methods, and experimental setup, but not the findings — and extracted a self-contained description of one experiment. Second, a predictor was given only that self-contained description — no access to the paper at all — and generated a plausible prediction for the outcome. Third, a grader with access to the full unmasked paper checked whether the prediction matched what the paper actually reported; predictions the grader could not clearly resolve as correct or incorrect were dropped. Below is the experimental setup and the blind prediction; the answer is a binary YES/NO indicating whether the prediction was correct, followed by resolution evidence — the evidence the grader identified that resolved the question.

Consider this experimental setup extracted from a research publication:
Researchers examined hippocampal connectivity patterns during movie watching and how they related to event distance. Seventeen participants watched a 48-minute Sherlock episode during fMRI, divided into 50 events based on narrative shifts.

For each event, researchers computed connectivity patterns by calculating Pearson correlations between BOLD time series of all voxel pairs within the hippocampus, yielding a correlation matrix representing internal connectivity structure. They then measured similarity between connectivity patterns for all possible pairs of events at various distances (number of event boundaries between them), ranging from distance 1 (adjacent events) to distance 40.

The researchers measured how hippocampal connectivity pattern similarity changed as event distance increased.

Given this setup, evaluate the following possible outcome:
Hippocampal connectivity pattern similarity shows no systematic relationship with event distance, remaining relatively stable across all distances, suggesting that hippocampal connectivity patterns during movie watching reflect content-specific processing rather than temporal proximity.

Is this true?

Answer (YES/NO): NO